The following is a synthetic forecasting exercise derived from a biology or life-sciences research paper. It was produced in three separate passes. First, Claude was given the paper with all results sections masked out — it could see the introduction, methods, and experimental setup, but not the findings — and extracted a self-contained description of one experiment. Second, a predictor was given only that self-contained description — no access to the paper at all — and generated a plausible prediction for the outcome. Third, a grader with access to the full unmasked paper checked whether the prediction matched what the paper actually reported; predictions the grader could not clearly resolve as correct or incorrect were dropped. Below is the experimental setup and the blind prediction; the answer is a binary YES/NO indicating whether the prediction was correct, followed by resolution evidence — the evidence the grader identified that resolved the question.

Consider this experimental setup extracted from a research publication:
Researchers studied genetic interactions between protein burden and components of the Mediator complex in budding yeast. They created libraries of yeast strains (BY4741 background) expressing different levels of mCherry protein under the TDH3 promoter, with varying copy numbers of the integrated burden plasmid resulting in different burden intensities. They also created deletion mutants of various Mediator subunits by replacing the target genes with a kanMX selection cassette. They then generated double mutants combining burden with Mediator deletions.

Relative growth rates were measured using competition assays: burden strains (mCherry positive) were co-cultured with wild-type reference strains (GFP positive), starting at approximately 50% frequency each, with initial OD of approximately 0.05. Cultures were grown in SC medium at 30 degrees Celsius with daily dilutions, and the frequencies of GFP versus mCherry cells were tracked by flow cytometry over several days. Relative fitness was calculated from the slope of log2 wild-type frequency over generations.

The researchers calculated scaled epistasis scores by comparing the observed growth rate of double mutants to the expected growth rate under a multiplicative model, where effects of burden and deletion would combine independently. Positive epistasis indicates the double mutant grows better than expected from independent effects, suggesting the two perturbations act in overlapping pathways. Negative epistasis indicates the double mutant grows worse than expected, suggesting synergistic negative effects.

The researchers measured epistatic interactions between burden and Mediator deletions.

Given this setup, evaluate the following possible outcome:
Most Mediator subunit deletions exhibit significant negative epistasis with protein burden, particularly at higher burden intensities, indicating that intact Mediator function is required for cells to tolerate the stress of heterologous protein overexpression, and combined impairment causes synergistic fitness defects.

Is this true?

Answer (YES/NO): NO